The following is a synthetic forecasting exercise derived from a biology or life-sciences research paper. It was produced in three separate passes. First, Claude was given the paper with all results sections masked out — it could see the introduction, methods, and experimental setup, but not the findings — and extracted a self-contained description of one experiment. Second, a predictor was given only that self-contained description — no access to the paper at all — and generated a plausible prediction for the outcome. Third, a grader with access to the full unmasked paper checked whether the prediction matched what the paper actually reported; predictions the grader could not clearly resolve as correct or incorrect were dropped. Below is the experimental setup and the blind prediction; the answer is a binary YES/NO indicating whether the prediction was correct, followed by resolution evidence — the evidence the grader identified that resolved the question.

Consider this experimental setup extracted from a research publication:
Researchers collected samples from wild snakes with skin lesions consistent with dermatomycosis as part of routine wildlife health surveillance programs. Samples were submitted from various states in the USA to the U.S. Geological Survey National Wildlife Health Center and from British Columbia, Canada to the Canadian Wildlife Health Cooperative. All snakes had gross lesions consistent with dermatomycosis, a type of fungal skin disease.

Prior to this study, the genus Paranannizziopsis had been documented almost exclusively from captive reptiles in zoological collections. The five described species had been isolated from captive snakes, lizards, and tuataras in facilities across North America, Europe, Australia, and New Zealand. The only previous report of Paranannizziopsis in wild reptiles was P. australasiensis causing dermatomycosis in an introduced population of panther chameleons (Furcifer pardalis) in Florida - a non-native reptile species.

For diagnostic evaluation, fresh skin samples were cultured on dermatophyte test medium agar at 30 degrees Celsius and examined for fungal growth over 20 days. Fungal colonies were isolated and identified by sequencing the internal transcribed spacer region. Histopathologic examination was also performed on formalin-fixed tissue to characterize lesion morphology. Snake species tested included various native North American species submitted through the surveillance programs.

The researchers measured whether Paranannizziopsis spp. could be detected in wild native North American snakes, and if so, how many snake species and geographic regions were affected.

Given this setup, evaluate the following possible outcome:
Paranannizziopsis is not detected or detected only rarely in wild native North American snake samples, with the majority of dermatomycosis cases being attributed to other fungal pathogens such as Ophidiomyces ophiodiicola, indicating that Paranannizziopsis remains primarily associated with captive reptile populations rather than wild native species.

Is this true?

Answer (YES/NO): NO